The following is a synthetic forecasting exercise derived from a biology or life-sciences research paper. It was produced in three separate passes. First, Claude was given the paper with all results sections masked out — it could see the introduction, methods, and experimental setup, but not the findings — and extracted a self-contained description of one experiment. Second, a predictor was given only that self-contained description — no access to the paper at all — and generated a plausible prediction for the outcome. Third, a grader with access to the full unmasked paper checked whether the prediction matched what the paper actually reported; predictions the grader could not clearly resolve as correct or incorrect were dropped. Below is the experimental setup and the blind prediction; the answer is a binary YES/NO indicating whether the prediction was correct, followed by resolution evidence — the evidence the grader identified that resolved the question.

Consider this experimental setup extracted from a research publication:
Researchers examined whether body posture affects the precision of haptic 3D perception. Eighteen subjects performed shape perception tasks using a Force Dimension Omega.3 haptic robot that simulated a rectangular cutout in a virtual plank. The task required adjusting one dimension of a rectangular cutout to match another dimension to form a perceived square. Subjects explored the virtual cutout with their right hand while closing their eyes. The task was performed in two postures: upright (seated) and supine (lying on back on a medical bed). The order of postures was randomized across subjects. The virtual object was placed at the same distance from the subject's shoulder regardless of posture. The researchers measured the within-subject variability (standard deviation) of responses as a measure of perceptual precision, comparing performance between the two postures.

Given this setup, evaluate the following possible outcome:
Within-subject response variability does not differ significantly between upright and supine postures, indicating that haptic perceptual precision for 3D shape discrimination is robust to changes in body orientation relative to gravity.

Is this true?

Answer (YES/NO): YES